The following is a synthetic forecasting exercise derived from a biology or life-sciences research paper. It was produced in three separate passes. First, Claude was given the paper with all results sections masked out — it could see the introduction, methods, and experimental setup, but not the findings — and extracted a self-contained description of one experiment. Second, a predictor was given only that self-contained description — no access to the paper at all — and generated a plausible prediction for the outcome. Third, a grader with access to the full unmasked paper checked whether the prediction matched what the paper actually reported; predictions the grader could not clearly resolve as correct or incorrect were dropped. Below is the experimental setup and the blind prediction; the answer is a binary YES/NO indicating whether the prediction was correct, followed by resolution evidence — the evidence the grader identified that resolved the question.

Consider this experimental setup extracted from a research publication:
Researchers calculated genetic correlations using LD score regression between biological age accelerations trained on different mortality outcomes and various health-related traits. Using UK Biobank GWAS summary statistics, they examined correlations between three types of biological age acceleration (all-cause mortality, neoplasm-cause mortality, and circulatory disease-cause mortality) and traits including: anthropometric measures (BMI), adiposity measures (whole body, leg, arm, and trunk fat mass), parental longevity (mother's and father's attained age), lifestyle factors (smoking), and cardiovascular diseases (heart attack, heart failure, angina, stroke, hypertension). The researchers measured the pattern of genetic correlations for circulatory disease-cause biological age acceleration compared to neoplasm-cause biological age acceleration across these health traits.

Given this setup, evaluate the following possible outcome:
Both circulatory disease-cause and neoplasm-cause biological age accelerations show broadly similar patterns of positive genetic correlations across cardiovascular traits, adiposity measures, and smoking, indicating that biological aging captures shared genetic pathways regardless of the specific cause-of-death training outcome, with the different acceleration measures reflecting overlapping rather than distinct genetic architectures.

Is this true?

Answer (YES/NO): NO